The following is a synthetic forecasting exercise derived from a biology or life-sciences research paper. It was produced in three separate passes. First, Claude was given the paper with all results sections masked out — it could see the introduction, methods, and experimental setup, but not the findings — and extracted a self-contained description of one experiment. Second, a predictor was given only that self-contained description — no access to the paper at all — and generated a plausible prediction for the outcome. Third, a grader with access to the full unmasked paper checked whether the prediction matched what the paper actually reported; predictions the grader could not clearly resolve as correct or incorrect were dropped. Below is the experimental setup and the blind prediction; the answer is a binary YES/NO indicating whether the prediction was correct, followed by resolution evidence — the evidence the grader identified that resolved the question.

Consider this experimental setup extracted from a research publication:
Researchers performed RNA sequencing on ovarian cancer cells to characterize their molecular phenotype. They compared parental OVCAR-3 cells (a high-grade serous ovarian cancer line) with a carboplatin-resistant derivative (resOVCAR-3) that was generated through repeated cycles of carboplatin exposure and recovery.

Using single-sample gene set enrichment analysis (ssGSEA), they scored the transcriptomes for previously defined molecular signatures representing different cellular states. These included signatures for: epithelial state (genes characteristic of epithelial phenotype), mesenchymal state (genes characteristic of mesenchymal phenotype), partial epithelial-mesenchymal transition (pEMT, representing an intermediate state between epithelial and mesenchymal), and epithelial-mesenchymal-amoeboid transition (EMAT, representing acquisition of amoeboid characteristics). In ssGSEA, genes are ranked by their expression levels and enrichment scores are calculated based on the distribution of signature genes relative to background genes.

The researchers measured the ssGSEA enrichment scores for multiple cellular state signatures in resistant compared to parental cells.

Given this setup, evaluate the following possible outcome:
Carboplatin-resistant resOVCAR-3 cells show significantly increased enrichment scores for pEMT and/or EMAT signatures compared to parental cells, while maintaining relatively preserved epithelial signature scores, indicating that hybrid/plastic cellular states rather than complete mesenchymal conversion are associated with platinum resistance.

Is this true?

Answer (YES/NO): YES